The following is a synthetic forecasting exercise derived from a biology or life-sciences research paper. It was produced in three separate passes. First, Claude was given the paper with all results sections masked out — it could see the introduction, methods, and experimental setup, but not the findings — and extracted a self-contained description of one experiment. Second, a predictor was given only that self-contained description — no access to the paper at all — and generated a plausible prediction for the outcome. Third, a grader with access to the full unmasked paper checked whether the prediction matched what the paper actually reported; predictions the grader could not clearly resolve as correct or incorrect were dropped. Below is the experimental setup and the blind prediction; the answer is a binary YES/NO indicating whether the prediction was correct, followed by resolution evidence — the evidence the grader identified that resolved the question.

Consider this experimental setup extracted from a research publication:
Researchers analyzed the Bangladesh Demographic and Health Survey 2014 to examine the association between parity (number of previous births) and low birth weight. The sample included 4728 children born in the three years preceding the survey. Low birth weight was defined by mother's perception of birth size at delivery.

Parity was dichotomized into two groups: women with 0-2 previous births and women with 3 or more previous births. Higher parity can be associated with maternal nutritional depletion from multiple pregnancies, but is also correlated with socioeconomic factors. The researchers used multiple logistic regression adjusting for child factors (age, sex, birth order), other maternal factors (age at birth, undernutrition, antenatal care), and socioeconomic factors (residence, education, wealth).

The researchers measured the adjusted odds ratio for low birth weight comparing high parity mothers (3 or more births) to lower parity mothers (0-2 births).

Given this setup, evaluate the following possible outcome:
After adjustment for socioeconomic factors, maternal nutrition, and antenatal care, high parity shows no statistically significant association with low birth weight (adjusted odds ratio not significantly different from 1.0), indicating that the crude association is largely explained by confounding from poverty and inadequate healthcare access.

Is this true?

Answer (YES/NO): NO